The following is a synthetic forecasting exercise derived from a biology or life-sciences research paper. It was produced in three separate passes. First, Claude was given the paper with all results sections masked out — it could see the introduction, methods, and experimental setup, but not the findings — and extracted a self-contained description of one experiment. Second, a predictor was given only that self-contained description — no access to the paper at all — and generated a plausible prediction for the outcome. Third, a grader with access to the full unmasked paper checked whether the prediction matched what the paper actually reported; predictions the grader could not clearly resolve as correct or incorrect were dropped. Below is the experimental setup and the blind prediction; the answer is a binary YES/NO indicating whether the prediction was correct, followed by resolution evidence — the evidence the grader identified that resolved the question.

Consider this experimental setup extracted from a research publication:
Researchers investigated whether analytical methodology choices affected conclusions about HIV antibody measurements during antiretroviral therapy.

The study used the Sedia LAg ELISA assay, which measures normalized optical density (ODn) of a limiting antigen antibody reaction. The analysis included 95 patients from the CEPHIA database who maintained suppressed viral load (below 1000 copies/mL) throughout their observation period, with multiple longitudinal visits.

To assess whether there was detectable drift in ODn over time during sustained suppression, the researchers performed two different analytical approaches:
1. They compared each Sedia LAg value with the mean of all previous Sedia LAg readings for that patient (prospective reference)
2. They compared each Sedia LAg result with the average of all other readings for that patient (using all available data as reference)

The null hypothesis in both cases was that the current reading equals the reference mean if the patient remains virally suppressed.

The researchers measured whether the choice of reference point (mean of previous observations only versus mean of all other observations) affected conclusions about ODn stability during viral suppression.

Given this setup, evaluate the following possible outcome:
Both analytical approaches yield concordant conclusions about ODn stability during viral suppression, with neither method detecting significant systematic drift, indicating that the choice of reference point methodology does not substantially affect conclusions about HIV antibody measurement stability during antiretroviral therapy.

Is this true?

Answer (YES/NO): YES